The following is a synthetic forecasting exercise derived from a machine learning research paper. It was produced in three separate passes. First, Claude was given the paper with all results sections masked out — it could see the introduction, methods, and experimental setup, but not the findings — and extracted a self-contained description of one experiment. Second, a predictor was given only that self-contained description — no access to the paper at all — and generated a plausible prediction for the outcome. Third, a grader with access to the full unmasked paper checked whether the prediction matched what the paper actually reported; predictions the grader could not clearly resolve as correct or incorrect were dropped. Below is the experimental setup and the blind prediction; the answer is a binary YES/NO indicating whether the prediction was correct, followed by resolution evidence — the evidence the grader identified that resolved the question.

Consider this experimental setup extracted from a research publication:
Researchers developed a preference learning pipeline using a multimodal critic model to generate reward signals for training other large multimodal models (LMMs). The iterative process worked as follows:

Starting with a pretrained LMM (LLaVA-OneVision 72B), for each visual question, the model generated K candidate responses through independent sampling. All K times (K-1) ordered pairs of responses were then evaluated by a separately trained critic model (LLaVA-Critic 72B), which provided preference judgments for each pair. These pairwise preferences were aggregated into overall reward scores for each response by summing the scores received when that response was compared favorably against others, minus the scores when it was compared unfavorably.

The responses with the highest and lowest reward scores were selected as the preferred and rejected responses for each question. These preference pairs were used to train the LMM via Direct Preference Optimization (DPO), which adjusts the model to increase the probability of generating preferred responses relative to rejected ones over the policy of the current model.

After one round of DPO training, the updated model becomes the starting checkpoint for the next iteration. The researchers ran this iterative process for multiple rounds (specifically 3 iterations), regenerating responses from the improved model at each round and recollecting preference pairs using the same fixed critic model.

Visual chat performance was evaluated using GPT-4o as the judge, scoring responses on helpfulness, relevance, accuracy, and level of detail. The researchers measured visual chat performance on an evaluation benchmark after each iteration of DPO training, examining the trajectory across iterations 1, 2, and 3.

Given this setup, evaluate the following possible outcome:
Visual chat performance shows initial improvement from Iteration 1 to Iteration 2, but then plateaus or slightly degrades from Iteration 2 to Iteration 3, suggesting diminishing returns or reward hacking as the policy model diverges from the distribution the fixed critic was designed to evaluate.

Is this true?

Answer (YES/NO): NO